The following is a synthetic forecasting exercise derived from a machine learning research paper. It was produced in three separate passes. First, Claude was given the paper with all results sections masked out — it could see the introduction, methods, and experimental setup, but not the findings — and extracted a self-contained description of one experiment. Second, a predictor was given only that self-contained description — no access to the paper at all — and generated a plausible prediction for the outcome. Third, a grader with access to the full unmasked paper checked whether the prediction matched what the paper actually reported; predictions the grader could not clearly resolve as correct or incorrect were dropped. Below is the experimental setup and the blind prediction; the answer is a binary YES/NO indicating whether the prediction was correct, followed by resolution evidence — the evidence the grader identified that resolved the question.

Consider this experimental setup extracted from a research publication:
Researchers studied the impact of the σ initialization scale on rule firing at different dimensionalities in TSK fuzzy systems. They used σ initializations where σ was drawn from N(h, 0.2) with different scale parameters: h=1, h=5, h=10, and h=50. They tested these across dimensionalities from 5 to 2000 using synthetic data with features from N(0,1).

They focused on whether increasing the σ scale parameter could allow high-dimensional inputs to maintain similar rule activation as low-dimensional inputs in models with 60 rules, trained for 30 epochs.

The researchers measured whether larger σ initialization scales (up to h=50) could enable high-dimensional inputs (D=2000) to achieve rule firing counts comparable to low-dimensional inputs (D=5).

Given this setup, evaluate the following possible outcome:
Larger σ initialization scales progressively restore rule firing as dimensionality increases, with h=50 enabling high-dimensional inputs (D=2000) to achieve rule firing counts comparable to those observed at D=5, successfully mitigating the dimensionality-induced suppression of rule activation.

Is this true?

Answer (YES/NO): NO